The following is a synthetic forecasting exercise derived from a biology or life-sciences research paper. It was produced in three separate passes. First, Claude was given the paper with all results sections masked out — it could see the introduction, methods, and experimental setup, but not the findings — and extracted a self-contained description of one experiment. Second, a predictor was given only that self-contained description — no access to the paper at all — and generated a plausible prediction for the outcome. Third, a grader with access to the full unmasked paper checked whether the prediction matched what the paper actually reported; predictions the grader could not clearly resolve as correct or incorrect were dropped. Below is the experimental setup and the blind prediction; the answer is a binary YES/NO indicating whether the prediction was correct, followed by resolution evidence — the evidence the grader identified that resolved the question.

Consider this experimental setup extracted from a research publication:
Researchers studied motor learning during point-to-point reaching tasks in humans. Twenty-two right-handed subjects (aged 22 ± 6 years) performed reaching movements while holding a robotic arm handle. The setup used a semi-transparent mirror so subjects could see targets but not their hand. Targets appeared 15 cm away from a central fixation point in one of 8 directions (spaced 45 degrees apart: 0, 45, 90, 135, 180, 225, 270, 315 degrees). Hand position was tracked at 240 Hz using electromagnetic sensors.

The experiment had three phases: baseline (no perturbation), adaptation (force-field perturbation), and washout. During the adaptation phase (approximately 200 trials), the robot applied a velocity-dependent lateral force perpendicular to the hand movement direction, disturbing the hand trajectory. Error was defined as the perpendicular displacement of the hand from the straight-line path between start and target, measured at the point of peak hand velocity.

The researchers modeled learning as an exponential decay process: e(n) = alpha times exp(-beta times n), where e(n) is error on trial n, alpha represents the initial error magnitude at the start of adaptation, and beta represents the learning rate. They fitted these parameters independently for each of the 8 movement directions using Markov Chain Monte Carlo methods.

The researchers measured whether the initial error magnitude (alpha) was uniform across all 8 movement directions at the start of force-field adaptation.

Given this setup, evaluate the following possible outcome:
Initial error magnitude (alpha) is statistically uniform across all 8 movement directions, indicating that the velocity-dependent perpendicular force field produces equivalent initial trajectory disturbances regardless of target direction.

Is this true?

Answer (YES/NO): NO